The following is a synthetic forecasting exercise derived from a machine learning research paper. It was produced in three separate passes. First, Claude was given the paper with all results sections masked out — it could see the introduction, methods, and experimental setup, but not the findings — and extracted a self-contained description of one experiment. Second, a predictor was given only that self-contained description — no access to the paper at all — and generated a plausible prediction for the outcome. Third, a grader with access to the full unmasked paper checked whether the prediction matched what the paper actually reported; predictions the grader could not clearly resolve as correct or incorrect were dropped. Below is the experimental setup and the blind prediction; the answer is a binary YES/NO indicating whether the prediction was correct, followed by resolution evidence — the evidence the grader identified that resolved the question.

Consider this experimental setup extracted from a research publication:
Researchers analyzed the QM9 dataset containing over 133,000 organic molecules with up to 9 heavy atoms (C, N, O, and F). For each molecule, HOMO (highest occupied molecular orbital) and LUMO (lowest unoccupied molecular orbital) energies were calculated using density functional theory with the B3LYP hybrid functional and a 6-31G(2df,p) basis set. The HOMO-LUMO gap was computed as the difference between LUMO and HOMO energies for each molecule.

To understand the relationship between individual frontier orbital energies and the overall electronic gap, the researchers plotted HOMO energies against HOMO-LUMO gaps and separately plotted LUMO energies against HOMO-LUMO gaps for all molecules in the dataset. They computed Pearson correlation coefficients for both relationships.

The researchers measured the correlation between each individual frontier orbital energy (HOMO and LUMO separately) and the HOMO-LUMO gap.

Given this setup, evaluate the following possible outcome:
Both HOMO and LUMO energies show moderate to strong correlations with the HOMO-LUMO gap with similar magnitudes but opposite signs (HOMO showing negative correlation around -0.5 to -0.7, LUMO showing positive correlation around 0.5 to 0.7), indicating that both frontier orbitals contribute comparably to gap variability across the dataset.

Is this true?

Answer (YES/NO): NO